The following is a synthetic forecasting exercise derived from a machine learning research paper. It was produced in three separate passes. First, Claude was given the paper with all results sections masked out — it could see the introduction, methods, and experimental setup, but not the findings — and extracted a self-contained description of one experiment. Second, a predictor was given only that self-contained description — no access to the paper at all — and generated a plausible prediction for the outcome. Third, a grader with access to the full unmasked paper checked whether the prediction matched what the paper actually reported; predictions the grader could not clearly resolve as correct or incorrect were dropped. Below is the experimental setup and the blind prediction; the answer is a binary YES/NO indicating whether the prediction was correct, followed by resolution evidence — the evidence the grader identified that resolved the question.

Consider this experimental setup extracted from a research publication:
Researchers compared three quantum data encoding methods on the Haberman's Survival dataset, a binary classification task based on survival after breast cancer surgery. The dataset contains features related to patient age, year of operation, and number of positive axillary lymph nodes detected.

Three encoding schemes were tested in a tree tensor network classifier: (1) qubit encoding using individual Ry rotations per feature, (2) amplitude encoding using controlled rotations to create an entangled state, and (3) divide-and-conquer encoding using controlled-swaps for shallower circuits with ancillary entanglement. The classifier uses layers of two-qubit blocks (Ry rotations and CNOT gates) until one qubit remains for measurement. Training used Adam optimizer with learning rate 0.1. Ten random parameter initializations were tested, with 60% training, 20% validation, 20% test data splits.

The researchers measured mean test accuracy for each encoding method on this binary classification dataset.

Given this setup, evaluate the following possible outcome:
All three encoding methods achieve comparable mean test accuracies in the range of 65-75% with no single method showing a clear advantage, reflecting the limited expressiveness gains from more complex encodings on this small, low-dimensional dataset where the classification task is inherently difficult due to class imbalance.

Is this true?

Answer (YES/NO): NO